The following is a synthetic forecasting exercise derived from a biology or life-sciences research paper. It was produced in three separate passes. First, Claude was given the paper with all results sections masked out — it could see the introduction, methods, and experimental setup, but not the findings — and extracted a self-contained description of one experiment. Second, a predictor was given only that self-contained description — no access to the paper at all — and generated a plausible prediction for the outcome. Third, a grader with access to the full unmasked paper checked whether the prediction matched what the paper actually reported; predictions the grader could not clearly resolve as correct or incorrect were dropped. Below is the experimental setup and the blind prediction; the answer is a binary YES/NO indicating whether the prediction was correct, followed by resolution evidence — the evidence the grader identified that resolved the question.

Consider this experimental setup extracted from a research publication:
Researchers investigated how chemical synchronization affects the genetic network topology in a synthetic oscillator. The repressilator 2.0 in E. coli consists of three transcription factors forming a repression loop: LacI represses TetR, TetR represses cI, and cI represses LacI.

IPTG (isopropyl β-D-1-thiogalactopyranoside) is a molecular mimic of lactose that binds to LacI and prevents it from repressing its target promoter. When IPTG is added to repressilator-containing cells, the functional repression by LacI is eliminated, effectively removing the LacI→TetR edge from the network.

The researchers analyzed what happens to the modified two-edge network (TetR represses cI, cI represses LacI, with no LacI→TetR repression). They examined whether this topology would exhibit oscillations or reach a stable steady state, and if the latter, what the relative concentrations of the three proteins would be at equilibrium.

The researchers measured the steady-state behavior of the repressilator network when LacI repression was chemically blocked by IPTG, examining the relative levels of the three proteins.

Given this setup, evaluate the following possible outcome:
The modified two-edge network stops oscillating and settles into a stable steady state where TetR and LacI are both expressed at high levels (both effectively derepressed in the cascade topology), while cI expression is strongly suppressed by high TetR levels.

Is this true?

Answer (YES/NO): YES